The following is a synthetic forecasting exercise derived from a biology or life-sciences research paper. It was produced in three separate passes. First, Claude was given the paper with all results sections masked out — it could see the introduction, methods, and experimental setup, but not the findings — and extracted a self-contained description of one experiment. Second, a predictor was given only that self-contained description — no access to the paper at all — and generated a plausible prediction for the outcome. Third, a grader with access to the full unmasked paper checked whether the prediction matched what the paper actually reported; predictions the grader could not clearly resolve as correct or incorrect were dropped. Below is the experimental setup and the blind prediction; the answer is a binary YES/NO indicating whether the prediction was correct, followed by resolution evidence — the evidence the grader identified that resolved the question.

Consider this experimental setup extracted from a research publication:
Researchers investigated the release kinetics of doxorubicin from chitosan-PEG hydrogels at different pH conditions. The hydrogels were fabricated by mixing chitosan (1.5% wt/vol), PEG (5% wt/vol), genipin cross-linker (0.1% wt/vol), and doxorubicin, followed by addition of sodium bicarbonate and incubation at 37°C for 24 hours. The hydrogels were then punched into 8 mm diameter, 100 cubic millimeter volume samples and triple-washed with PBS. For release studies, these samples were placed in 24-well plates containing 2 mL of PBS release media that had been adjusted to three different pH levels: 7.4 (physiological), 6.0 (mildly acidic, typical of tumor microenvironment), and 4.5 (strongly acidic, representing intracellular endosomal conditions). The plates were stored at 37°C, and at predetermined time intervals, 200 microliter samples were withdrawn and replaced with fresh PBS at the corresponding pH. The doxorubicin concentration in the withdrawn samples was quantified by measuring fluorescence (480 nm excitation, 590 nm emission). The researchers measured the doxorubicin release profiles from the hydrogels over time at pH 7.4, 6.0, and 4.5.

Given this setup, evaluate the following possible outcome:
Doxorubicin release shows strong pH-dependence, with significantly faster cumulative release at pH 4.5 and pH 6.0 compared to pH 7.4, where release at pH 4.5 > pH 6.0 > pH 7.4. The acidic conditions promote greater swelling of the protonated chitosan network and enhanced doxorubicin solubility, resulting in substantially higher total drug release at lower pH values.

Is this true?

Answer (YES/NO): NO